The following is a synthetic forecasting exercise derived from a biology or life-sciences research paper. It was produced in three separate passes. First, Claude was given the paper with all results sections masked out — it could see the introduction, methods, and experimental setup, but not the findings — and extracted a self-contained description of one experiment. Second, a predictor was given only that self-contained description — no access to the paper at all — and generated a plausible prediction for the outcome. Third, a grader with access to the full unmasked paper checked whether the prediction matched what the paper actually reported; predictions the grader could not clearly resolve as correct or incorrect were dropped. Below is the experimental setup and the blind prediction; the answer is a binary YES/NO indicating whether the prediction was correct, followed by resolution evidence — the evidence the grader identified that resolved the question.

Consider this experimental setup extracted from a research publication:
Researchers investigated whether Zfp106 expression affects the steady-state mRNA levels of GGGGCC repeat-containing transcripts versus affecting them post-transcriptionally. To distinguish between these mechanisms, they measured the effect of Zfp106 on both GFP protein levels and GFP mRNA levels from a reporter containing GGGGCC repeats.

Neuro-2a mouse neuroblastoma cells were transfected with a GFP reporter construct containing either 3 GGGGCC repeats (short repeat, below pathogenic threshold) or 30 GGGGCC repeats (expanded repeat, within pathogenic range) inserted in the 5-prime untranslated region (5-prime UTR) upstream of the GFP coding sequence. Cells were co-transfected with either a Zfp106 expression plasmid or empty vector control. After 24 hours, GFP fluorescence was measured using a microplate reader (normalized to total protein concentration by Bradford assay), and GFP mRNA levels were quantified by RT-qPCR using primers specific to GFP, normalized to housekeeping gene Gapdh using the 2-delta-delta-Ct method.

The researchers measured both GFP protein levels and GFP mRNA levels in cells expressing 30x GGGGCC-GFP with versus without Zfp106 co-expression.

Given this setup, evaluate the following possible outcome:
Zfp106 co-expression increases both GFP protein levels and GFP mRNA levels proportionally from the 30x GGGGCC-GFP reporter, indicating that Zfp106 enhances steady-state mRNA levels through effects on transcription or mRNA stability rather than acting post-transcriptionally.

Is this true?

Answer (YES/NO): NO